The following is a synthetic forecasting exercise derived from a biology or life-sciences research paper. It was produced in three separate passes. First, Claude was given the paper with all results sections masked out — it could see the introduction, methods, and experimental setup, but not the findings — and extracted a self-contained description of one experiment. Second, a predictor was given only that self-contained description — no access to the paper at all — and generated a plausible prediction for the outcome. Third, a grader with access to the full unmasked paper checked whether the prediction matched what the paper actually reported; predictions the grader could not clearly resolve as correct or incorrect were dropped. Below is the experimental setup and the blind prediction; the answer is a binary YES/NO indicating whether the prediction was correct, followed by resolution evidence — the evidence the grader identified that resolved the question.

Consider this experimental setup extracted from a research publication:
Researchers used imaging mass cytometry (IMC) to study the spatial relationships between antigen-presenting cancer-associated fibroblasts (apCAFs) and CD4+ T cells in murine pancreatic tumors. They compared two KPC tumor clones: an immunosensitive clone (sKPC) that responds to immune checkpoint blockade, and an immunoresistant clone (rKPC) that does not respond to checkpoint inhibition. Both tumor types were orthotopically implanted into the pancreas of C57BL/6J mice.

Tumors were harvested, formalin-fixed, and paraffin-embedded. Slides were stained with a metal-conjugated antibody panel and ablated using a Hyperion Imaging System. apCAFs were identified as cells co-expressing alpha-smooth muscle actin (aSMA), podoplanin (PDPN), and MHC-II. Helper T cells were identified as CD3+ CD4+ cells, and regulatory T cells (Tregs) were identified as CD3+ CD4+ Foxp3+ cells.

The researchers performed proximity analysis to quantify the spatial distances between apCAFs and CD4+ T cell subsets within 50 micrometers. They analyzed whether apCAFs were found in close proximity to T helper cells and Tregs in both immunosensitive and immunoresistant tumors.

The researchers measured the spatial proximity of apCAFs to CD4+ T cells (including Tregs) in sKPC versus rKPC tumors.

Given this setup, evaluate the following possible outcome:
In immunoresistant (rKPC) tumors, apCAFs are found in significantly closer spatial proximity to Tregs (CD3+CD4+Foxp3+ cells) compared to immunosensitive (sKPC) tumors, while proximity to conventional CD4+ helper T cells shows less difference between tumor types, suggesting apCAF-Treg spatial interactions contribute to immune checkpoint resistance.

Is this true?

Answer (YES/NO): NO